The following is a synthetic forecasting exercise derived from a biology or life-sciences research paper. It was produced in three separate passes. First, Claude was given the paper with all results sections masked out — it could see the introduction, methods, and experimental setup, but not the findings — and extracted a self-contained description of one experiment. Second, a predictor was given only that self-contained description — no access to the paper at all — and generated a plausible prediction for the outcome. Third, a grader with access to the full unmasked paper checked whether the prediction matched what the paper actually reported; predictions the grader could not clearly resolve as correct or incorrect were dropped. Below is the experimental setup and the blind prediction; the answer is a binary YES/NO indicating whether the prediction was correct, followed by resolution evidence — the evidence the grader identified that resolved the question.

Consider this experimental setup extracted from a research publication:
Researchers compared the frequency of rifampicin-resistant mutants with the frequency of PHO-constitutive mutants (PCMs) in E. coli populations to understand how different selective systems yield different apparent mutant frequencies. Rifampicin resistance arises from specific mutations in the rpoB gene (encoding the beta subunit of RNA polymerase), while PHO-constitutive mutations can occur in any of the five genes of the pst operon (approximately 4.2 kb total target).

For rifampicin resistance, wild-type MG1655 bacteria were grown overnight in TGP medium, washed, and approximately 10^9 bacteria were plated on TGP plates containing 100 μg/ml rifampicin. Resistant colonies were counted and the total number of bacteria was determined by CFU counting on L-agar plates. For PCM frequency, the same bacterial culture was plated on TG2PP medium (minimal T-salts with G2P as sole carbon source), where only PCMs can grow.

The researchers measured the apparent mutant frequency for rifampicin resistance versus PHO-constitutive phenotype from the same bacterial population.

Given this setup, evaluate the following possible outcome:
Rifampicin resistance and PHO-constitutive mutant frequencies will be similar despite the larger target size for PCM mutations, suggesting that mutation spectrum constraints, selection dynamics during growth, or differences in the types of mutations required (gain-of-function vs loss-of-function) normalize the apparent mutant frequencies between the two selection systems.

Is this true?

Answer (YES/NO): NO